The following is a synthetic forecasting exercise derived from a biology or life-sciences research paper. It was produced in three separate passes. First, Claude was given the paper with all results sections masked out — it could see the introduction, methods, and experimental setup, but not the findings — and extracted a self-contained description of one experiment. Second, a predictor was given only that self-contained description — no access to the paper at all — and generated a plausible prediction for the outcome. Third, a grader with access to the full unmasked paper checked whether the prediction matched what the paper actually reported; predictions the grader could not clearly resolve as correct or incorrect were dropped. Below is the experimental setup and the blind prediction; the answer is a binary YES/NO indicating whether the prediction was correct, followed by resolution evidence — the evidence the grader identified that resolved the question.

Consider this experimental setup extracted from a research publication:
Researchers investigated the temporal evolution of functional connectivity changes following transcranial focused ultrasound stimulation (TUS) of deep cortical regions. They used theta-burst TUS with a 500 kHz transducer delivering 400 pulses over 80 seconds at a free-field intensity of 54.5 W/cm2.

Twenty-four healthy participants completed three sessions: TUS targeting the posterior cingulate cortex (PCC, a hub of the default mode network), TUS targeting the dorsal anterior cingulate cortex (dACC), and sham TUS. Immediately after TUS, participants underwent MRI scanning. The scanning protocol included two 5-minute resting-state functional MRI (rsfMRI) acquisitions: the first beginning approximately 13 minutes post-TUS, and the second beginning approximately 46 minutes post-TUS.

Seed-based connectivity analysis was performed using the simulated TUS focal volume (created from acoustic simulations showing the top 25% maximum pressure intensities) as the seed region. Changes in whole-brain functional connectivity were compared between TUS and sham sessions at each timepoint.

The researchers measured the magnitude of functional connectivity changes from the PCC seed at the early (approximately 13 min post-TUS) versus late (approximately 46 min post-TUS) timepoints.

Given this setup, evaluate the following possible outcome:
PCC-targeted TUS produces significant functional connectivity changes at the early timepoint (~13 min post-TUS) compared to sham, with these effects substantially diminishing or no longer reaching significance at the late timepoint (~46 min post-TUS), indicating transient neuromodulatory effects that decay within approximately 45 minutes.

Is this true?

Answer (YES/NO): NO